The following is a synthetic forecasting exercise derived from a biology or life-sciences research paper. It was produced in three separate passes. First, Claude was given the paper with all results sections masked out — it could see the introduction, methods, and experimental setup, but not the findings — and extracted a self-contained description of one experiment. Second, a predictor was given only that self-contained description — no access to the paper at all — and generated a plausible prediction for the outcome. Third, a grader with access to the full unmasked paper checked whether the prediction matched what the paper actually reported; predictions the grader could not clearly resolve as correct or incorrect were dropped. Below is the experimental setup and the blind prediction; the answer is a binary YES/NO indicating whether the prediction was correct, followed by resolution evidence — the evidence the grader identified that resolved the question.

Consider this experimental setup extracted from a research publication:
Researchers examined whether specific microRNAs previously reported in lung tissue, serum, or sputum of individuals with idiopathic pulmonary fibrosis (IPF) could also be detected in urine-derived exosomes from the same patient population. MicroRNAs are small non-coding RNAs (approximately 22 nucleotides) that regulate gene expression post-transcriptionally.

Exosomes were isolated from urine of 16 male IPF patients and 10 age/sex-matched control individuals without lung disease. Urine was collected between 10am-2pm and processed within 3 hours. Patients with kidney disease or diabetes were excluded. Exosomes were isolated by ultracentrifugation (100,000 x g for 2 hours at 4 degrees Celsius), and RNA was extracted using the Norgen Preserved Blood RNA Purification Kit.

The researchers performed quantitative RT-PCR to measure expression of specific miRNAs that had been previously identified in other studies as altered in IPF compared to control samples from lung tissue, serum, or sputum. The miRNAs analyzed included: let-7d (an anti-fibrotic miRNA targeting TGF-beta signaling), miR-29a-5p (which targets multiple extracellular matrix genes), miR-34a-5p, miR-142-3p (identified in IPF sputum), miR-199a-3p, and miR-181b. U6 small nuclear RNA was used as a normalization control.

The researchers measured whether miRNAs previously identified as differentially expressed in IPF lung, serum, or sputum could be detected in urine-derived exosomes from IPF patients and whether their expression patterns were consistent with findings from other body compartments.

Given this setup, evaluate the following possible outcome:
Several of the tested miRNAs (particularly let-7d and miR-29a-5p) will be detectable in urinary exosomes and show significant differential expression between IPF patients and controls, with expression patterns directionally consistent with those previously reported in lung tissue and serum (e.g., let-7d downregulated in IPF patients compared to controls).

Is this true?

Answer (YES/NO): YES